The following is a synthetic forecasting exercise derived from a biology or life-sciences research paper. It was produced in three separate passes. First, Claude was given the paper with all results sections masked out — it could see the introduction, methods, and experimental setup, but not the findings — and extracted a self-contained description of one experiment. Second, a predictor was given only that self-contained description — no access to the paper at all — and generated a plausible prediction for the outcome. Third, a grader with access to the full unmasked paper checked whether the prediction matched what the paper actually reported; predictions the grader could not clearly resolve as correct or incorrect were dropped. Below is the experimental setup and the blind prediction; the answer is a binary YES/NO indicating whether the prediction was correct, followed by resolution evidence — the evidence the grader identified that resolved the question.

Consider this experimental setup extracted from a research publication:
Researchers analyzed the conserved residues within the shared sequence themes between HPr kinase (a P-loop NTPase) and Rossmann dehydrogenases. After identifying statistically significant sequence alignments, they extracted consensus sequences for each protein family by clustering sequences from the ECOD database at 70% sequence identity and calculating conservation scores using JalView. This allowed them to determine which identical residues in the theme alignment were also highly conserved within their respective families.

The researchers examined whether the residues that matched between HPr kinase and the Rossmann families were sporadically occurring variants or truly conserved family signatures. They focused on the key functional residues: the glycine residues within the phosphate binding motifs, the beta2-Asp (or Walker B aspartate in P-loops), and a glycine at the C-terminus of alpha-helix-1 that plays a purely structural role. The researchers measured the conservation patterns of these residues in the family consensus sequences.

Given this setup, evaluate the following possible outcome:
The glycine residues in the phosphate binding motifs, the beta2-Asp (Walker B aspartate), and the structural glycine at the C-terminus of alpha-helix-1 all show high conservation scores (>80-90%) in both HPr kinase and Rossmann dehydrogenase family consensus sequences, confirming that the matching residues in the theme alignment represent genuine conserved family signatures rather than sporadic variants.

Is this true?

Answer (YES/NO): YES